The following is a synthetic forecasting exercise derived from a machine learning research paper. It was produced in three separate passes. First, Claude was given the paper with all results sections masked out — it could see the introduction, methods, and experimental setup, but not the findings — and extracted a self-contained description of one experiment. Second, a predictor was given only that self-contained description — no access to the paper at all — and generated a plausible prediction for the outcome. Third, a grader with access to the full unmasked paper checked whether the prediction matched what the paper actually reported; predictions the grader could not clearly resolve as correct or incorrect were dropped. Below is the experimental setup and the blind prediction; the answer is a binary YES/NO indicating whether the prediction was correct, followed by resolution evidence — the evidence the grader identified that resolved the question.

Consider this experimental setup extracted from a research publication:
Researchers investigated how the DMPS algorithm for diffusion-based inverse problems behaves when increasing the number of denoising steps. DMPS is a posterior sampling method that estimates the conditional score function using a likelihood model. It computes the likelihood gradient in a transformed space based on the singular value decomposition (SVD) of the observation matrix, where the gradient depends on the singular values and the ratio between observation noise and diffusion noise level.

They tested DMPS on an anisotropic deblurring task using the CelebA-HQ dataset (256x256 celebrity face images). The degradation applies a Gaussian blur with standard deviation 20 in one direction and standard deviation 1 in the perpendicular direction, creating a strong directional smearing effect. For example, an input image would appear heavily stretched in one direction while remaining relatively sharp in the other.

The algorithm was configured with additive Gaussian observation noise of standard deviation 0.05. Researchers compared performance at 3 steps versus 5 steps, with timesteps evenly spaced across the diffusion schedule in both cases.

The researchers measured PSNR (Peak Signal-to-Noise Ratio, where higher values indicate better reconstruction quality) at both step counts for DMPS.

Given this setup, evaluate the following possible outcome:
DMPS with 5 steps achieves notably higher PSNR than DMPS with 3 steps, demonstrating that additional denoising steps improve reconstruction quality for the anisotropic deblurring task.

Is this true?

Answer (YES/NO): NO